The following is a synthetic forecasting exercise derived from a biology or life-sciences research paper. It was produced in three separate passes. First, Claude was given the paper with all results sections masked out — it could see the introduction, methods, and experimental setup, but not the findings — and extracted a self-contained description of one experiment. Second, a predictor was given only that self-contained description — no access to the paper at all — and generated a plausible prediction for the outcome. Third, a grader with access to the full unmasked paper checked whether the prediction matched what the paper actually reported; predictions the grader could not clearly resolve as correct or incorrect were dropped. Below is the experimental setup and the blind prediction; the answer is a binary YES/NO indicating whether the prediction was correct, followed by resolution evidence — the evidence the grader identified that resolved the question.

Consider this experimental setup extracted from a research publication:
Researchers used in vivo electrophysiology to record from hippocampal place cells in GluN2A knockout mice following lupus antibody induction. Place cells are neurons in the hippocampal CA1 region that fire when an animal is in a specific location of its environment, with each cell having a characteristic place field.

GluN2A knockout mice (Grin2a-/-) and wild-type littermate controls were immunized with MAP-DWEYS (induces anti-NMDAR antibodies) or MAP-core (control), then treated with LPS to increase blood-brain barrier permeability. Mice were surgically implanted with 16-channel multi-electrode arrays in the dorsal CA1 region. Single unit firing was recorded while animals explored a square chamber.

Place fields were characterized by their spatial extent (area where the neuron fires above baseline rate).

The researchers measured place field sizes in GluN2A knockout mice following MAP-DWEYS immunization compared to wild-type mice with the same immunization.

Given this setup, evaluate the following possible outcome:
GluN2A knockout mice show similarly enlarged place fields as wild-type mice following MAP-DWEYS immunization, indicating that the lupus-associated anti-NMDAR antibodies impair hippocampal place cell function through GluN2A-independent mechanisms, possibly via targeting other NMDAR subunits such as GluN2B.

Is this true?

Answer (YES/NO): NO